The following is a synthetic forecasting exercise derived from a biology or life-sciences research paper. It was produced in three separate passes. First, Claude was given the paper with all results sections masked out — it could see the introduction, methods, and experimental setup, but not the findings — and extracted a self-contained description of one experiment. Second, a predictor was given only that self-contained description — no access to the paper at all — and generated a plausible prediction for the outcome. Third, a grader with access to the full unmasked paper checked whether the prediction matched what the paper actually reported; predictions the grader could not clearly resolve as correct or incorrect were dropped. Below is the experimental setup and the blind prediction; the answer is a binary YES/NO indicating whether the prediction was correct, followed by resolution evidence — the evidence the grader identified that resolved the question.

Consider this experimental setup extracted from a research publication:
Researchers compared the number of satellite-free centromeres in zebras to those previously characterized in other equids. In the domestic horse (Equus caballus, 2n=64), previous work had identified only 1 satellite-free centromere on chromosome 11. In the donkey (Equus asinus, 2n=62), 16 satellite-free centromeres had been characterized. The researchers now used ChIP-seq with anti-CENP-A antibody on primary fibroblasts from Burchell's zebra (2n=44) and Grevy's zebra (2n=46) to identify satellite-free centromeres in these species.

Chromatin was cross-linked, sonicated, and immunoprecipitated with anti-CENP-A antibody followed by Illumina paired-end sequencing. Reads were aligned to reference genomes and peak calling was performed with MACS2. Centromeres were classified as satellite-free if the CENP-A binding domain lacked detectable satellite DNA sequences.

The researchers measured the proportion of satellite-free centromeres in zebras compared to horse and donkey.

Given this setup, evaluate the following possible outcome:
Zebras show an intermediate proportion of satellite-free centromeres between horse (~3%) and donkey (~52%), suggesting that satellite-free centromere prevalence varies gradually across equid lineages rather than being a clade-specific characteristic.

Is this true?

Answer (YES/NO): NO